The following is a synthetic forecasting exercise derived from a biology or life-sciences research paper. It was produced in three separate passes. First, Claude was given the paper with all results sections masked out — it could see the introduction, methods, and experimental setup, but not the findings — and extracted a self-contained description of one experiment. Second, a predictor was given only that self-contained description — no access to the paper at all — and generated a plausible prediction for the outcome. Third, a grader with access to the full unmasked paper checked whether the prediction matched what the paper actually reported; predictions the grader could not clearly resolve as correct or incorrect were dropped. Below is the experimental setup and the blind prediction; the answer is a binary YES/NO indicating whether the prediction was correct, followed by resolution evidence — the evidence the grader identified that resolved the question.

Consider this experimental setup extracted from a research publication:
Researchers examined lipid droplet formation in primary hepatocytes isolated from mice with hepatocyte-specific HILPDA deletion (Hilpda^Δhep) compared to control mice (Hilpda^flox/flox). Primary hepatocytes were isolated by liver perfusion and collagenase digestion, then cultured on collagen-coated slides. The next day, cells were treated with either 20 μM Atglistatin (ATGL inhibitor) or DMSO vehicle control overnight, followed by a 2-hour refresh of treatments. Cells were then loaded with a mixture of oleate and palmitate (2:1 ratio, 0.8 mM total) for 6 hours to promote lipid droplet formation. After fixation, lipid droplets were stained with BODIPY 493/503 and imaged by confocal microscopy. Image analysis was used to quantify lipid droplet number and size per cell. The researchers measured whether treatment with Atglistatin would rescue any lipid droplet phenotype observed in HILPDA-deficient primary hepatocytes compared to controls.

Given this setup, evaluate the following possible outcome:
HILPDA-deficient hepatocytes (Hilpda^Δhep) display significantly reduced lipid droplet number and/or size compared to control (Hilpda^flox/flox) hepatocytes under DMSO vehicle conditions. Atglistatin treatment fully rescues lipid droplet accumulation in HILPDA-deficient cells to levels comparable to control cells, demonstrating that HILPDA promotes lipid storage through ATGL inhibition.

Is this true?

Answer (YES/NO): NO